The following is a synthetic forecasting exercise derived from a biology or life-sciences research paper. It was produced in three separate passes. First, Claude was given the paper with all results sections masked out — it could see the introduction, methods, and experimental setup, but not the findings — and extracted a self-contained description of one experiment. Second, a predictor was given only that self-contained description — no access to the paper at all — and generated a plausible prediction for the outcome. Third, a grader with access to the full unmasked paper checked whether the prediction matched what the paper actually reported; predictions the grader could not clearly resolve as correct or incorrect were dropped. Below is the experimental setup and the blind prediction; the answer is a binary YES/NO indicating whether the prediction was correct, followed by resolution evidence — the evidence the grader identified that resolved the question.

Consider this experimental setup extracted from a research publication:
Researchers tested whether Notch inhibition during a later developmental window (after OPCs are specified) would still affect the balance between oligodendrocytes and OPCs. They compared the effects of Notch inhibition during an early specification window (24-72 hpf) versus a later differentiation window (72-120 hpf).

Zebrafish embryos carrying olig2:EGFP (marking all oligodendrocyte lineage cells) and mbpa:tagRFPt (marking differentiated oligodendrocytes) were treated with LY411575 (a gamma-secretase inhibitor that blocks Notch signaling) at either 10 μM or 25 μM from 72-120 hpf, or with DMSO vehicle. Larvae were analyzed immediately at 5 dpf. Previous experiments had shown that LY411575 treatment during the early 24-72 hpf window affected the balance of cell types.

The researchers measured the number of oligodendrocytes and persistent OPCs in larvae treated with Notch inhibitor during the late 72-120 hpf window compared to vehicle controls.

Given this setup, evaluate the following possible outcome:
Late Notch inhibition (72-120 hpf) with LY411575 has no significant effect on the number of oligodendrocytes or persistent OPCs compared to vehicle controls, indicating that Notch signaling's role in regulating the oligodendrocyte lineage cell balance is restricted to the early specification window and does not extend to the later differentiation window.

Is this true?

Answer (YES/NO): YES